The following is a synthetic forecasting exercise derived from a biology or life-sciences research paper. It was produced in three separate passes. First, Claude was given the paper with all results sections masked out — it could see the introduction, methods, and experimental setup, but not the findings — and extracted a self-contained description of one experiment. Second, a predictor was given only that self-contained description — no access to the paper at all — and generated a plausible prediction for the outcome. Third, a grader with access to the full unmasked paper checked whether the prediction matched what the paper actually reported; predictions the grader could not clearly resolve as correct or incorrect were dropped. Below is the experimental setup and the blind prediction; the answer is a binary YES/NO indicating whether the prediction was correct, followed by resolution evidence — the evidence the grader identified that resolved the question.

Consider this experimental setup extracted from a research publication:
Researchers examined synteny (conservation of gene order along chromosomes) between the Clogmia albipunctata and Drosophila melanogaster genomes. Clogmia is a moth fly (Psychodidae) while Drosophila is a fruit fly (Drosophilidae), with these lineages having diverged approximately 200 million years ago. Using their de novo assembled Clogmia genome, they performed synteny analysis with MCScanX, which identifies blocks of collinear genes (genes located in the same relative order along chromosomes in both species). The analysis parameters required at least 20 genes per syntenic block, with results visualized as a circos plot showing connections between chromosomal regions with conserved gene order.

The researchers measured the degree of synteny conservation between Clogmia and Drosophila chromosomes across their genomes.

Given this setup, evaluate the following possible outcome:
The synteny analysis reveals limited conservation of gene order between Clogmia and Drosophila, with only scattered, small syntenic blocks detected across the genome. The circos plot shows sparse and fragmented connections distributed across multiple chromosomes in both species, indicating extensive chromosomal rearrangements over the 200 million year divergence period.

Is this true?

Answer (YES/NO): YES